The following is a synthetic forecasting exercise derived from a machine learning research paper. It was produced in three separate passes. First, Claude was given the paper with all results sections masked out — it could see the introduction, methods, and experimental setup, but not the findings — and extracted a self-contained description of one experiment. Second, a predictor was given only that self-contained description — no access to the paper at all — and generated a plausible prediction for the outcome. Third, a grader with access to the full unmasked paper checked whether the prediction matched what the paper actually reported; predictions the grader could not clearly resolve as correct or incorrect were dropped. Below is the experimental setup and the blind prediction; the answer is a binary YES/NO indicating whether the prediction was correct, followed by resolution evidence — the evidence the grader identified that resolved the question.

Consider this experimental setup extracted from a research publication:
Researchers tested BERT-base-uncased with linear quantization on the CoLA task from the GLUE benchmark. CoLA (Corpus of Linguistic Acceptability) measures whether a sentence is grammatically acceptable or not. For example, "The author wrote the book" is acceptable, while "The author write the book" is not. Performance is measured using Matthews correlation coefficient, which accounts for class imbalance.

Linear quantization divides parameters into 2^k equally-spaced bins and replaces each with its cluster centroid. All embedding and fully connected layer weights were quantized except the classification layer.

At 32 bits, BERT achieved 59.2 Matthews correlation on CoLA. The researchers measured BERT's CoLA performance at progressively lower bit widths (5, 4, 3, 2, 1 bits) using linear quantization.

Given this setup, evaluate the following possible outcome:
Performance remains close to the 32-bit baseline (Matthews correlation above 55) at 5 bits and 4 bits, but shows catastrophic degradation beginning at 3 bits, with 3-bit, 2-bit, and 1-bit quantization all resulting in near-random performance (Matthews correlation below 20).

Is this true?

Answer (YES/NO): NO